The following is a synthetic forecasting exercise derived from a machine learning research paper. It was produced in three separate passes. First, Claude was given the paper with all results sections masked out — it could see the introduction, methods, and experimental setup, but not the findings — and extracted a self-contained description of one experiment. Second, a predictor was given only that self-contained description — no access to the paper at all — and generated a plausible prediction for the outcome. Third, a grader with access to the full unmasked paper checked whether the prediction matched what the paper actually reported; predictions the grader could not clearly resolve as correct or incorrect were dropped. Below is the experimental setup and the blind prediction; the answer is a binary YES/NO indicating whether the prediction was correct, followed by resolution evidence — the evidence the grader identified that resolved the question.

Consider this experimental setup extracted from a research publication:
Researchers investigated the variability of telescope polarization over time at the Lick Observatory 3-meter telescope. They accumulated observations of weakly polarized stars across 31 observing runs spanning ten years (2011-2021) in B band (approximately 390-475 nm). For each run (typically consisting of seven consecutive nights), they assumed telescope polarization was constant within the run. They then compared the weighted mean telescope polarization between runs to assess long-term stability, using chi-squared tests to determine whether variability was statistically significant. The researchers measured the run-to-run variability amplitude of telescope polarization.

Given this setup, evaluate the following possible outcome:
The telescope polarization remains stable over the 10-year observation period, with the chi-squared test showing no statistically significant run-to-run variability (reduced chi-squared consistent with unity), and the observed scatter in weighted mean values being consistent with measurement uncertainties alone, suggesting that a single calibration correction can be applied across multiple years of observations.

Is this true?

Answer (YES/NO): NO